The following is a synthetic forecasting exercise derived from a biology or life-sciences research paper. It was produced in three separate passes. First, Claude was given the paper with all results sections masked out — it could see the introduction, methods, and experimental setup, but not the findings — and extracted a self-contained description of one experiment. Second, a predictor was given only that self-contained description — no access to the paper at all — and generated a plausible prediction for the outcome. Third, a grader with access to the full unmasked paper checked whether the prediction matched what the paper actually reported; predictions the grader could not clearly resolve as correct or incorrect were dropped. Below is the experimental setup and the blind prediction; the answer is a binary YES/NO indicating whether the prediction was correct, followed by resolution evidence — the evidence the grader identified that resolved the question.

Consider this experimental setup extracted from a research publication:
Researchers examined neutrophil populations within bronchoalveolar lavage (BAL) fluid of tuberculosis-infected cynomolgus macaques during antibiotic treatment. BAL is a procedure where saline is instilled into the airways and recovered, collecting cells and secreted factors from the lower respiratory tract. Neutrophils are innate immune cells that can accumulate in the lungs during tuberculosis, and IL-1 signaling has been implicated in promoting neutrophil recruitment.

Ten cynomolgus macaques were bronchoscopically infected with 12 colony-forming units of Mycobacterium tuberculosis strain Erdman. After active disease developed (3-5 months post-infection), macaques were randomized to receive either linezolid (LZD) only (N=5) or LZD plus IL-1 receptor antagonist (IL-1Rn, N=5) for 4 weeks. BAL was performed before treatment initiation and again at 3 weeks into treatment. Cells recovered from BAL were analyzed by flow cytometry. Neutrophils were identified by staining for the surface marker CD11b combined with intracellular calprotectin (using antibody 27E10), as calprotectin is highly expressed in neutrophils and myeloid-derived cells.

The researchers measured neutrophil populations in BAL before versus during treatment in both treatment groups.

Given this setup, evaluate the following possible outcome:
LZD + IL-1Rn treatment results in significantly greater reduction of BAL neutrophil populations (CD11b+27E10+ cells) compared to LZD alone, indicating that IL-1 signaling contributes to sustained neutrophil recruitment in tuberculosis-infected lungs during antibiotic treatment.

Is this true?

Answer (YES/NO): NO